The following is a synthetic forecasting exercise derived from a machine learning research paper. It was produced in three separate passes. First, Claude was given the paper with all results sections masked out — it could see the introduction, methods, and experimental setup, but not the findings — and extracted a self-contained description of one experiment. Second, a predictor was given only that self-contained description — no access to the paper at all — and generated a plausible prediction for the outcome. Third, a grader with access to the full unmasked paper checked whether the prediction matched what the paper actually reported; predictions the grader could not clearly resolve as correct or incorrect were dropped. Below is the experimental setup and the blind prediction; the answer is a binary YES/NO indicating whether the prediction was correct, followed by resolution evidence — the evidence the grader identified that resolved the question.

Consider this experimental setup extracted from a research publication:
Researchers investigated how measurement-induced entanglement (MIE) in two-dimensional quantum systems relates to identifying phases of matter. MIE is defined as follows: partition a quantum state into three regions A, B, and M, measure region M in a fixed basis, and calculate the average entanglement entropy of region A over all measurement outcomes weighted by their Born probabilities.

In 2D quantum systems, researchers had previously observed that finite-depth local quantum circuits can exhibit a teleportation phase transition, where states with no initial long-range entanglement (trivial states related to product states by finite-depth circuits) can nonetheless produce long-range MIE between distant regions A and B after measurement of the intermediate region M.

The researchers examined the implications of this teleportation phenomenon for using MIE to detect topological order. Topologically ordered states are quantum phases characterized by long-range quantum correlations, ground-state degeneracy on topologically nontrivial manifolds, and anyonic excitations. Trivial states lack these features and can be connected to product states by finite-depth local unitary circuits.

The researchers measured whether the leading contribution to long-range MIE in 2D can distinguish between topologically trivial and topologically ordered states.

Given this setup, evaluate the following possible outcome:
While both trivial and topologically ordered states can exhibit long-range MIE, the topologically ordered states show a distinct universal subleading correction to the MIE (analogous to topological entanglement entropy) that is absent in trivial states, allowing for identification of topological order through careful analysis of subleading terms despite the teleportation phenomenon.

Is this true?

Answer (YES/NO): NO